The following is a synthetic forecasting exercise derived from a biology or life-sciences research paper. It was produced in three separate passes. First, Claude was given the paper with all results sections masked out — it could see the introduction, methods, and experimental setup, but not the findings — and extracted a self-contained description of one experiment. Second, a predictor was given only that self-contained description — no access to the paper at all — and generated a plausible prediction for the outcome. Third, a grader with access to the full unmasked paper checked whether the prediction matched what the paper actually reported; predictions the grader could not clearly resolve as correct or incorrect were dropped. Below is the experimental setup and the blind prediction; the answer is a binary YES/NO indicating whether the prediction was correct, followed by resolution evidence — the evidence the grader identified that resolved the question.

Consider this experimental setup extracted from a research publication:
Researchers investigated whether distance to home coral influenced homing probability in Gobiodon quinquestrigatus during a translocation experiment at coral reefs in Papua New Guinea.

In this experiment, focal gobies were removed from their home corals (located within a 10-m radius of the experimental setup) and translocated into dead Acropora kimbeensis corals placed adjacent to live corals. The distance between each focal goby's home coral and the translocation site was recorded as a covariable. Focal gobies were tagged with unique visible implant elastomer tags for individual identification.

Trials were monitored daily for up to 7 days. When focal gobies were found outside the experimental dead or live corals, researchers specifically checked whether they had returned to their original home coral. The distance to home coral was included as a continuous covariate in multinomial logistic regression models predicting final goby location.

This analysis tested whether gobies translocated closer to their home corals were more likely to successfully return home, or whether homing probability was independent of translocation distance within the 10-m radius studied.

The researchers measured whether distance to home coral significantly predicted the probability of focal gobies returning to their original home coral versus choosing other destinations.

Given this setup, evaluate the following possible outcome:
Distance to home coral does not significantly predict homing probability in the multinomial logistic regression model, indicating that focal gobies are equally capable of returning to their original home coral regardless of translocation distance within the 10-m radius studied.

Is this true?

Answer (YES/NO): YES